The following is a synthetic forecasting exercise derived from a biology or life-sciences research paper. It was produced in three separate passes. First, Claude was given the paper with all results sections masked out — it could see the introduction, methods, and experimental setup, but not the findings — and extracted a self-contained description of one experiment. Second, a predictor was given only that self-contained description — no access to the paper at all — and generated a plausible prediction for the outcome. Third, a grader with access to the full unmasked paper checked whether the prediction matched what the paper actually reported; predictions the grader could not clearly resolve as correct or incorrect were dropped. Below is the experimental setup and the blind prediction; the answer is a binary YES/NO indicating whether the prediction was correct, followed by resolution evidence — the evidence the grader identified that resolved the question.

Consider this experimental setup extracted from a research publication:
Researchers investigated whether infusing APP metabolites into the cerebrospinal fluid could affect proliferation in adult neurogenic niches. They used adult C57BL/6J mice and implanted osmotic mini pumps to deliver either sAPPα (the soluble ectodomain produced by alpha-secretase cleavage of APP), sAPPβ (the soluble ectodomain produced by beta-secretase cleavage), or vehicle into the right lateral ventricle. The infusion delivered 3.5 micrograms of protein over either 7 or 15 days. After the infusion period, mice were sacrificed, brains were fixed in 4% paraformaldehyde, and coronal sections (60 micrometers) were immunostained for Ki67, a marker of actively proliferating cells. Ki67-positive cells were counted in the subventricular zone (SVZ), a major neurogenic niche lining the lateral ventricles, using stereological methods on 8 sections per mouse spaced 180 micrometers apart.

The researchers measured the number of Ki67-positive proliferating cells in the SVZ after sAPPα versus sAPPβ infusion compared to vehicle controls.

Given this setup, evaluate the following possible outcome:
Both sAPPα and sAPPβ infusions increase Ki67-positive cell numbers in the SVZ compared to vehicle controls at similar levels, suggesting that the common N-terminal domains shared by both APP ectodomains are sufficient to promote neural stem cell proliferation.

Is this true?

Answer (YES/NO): NO